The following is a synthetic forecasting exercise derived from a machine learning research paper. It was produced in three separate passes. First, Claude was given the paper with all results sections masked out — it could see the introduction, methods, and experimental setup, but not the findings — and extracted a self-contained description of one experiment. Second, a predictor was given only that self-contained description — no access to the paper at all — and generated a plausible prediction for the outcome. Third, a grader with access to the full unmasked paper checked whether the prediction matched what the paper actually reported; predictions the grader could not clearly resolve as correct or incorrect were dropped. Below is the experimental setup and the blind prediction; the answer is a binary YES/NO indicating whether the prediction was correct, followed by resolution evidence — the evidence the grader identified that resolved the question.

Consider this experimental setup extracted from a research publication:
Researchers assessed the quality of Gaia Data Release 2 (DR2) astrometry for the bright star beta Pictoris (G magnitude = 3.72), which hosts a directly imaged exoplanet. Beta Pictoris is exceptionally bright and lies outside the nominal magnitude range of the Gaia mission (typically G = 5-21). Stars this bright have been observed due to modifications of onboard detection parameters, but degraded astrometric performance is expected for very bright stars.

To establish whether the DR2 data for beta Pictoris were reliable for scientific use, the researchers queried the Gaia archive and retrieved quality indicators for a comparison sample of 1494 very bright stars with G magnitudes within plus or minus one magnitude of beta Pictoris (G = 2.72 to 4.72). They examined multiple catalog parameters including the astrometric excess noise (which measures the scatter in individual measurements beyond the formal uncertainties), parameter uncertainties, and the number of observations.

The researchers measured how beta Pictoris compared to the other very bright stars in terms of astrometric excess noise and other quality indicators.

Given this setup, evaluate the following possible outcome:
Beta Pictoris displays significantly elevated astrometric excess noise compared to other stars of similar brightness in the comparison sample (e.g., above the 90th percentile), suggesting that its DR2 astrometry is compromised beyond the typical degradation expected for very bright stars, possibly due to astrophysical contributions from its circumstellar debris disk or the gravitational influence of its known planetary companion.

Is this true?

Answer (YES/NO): NO